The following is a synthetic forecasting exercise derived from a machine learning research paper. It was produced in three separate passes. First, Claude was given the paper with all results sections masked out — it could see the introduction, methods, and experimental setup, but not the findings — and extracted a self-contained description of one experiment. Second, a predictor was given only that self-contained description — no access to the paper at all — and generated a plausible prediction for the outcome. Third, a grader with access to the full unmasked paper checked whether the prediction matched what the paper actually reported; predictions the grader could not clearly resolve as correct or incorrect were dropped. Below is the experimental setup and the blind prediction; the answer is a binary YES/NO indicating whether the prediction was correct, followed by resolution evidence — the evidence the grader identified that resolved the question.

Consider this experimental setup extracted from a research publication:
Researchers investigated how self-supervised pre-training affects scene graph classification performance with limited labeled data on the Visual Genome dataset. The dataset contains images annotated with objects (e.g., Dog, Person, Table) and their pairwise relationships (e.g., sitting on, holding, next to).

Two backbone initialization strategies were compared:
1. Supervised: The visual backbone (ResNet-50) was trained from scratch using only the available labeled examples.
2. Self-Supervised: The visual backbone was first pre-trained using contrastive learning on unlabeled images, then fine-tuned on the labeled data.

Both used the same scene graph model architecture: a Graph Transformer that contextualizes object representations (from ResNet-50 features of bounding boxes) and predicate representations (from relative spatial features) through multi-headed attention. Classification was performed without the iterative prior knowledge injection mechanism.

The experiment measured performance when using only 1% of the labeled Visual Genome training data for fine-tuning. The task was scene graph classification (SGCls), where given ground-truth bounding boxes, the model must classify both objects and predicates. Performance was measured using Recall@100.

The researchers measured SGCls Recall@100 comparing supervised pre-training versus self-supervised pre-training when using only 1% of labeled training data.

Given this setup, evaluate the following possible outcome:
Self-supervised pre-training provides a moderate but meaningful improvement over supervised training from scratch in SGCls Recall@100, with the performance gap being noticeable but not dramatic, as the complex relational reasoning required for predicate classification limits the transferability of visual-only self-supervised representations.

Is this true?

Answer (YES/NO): NO